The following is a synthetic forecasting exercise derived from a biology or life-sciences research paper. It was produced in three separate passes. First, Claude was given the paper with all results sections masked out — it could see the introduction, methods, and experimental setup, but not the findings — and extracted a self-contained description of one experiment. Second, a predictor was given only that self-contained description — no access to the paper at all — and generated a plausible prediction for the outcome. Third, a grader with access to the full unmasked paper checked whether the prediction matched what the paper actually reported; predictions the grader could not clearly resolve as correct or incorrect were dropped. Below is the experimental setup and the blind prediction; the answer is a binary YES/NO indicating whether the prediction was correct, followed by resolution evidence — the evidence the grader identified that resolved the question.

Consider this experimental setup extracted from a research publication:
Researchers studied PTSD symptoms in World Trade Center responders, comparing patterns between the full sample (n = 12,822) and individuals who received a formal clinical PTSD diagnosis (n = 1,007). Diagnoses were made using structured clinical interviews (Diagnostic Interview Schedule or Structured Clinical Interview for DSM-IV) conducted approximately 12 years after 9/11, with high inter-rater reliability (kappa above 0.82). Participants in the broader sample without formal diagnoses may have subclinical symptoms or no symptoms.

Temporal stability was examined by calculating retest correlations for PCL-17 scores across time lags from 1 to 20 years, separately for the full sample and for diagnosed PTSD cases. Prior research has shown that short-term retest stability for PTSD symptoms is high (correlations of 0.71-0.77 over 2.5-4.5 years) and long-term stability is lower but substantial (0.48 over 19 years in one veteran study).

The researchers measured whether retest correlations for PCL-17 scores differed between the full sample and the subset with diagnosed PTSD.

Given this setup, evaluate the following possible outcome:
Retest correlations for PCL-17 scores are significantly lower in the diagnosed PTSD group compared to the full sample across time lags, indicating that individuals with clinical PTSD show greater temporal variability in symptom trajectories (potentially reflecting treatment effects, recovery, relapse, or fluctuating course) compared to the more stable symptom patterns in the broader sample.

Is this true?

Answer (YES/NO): YES